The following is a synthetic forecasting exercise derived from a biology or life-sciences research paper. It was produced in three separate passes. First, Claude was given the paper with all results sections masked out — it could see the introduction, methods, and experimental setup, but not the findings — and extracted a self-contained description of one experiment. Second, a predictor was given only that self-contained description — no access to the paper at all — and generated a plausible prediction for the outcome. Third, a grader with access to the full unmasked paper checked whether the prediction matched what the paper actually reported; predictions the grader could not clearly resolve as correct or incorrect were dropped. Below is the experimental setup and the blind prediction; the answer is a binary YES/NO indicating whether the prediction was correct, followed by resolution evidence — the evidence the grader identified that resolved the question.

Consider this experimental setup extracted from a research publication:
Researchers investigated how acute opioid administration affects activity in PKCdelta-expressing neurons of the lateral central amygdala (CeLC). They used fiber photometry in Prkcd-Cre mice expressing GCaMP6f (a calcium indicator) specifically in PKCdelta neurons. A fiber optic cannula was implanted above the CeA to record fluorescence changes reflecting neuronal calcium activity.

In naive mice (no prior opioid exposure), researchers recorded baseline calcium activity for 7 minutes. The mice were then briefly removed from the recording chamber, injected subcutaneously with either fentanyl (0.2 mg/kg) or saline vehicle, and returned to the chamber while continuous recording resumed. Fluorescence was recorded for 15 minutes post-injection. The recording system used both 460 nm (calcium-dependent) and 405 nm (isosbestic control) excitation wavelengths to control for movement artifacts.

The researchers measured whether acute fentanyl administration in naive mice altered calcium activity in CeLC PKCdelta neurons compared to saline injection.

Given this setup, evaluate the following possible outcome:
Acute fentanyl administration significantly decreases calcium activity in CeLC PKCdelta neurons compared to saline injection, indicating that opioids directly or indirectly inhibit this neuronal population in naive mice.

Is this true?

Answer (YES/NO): YES